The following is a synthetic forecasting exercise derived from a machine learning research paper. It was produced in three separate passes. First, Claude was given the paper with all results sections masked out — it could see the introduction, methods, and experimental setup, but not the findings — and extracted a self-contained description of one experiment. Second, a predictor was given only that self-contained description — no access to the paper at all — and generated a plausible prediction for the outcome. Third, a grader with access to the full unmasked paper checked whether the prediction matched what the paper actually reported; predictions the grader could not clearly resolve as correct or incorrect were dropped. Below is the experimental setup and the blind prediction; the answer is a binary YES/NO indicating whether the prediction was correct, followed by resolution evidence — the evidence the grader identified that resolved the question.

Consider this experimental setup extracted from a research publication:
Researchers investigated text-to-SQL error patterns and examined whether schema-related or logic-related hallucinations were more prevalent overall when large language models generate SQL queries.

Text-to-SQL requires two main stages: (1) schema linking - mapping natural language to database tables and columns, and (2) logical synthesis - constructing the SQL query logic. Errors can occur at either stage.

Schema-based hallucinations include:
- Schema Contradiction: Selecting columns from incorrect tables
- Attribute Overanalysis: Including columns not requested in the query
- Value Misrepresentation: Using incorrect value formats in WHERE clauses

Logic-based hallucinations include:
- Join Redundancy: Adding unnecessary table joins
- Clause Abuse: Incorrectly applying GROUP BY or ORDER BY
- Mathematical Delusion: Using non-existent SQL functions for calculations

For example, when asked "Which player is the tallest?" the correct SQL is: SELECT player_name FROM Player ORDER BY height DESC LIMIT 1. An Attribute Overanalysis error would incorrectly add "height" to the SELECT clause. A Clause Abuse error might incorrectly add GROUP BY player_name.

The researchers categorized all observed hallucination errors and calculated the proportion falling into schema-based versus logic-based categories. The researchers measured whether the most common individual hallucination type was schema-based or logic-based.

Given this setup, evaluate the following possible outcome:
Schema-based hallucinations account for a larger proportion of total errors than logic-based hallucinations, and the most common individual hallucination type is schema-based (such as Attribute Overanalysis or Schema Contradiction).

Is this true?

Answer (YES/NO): YES